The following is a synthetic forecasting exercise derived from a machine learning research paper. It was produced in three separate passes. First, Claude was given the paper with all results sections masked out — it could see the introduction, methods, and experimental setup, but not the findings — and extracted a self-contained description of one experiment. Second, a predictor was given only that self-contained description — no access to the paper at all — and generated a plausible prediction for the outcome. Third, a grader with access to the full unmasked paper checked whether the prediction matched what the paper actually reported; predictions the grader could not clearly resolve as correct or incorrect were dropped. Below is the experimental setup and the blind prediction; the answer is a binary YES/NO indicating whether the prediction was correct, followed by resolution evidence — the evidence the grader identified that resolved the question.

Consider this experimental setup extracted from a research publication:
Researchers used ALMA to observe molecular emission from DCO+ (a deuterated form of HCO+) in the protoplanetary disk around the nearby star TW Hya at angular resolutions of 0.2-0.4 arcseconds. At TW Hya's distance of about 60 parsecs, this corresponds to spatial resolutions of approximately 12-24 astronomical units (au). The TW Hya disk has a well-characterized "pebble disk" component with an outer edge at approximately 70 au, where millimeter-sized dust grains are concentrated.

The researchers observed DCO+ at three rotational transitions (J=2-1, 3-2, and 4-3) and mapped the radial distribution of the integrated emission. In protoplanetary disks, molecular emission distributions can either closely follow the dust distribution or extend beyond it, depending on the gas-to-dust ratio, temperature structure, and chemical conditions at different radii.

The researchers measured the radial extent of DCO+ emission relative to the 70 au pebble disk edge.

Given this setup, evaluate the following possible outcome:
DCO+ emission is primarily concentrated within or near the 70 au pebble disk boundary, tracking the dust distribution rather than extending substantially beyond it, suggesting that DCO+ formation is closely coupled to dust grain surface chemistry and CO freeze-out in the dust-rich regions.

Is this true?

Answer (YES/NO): NO